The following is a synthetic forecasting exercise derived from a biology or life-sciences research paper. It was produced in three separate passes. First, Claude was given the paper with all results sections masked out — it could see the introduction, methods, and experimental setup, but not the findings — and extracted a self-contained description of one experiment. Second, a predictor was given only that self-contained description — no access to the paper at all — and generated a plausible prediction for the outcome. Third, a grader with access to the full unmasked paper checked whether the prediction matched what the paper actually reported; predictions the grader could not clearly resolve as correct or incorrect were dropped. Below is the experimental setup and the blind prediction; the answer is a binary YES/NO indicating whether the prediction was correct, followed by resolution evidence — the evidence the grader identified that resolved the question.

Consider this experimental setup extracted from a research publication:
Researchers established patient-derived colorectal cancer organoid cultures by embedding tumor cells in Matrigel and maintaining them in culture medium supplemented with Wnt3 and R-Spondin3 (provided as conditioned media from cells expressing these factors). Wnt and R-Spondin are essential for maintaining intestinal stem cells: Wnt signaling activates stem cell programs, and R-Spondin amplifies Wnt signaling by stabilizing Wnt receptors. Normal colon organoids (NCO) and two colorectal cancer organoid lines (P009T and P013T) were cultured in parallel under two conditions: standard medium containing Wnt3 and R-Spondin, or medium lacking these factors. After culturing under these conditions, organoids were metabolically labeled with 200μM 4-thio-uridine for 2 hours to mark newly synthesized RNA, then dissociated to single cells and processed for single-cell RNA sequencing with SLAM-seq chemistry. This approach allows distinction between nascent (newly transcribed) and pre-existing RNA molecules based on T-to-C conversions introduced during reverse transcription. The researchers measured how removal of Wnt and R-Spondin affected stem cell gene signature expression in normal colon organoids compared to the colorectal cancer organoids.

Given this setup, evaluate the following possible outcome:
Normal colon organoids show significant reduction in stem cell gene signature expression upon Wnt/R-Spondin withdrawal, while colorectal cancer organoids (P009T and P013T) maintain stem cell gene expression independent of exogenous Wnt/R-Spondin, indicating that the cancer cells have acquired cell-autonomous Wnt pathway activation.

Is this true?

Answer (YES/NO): YES